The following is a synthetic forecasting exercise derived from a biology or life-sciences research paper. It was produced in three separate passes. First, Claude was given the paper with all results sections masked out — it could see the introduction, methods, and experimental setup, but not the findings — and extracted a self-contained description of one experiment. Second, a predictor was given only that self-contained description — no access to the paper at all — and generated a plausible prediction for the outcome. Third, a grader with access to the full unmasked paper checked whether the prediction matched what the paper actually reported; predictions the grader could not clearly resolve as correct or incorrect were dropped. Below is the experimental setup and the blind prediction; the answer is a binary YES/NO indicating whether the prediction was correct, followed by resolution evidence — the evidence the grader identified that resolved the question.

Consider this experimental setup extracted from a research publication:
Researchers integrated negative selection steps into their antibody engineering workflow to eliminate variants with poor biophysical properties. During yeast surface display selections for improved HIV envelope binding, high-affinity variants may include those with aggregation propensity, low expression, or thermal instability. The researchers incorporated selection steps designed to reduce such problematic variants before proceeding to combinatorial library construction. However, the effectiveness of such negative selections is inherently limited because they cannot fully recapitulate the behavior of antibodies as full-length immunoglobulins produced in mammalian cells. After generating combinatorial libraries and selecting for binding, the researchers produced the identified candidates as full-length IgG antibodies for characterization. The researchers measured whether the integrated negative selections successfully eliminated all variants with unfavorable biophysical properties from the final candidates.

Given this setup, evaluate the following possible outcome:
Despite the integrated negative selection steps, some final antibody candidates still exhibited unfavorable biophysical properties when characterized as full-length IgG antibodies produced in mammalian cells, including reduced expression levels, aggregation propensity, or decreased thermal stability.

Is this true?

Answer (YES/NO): YES